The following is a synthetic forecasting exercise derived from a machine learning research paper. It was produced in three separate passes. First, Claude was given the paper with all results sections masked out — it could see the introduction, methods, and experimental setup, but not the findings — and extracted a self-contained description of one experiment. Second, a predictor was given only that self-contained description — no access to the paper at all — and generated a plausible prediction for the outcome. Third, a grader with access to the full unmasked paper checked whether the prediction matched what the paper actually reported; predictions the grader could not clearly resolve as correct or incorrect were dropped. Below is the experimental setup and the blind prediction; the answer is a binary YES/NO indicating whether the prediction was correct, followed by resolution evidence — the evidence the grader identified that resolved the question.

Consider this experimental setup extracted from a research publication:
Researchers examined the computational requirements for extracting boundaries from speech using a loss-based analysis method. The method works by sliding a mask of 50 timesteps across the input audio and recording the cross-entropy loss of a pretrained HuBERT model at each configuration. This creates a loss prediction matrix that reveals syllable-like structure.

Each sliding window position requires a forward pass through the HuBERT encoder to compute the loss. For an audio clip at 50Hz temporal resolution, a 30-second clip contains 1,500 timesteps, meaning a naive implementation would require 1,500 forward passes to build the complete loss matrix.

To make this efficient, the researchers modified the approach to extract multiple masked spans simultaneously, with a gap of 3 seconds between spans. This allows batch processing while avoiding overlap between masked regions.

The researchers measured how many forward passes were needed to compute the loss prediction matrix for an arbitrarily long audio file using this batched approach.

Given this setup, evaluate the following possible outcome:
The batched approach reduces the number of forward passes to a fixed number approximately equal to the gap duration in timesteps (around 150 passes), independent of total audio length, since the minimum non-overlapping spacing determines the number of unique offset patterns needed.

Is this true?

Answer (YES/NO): NO